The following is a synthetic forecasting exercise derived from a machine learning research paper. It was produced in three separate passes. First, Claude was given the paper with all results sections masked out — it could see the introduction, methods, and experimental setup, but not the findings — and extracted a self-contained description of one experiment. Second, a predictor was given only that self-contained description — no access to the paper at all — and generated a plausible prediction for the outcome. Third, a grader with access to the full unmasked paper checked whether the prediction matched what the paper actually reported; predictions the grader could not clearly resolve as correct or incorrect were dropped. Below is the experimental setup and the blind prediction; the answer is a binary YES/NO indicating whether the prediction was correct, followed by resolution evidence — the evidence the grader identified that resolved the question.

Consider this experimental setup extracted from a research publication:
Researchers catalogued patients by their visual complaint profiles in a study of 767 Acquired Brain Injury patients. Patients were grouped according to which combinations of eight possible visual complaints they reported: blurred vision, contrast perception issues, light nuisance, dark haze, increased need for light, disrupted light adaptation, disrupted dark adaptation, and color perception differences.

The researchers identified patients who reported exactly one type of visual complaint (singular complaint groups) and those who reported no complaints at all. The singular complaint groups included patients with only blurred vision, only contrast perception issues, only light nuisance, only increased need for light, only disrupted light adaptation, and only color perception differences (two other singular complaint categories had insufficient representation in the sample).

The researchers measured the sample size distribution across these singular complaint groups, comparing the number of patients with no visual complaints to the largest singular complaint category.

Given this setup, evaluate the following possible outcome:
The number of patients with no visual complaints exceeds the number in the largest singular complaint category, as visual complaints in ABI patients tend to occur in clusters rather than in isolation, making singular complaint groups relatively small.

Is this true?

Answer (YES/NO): YES